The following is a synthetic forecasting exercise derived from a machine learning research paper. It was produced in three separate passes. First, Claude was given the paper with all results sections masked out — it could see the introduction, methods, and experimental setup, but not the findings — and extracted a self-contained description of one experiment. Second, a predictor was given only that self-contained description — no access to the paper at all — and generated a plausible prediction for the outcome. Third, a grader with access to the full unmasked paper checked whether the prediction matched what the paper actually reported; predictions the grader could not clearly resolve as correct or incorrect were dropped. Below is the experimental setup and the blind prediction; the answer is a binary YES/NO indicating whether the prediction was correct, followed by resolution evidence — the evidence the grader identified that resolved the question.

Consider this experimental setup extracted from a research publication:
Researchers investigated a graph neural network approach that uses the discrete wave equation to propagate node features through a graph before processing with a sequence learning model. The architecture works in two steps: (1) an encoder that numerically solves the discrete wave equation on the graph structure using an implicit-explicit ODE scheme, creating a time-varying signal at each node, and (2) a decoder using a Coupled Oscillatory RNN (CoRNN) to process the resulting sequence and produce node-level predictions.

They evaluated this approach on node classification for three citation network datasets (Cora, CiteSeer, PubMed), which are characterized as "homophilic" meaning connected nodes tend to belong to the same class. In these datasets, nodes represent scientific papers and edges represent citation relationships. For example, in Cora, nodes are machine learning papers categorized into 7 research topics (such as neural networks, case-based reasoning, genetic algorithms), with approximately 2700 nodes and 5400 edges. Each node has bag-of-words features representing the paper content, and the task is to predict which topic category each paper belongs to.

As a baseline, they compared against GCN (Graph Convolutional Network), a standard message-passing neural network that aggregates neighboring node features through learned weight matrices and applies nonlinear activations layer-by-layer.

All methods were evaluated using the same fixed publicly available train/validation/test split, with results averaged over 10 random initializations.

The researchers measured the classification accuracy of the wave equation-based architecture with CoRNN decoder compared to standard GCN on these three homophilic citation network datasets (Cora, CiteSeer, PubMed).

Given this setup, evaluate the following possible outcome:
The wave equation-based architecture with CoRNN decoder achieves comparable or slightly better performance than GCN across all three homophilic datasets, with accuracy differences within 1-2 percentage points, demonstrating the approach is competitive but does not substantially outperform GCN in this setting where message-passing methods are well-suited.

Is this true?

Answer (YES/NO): NO